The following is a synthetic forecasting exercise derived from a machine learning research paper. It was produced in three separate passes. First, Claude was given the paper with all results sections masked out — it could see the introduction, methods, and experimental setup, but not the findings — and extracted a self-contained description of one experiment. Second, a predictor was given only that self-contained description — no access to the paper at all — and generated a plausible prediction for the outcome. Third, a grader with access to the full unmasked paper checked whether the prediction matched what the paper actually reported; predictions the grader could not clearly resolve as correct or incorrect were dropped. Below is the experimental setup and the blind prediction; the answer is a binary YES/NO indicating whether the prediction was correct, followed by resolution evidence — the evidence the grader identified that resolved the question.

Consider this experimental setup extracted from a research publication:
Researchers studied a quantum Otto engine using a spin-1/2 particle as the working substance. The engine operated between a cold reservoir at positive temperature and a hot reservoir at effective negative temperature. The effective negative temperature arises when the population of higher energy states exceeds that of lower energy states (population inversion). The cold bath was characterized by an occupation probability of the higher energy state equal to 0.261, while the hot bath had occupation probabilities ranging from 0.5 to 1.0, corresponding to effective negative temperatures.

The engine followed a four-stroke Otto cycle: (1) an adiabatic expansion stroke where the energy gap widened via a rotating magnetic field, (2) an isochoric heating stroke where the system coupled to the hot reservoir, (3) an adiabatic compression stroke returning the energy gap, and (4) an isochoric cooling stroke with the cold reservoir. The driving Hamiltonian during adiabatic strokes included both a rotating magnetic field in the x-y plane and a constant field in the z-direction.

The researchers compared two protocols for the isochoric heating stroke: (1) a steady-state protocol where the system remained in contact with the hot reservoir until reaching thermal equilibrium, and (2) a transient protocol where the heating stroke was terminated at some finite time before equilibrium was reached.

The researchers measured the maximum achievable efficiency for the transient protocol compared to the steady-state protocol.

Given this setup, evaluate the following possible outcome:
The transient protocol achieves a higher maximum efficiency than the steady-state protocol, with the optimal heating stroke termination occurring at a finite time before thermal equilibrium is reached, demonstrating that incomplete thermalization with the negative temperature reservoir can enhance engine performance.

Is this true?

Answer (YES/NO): YES